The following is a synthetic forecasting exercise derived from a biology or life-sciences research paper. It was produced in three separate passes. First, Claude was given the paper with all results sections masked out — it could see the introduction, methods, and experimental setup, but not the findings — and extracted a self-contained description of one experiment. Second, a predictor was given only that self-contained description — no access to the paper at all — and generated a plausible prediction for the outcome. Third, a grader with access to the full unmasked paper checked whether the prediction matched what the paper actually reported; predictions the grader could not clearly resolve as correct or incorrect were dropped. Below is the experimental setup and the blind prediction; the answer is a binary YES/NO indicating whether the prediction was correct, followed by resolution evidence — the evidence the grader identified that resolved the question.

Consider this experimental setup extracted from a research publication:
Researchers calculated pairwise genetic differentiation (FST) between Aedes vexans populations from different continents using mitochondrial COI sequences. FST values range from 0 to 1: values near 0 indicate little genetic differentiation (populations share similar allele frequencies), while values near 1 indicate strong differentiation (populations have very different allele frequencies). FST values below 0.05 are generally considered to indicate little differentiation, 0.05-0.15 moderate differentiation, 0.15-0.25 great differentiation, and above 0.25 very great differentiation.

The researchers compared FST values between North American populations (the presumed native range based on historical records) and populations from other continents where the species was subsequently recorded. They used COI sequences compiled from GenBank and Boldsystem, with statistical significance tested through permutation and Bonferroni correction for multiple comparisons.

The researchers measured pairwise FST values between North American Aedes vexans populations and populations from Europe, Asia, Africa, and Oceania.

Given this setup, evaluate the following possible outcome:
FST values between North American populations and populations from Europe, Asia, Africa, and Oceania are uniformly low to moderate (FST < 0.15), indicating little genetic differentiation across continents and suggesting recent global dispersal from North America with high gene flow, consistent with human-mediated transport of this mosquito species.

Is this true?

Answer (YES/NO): NO